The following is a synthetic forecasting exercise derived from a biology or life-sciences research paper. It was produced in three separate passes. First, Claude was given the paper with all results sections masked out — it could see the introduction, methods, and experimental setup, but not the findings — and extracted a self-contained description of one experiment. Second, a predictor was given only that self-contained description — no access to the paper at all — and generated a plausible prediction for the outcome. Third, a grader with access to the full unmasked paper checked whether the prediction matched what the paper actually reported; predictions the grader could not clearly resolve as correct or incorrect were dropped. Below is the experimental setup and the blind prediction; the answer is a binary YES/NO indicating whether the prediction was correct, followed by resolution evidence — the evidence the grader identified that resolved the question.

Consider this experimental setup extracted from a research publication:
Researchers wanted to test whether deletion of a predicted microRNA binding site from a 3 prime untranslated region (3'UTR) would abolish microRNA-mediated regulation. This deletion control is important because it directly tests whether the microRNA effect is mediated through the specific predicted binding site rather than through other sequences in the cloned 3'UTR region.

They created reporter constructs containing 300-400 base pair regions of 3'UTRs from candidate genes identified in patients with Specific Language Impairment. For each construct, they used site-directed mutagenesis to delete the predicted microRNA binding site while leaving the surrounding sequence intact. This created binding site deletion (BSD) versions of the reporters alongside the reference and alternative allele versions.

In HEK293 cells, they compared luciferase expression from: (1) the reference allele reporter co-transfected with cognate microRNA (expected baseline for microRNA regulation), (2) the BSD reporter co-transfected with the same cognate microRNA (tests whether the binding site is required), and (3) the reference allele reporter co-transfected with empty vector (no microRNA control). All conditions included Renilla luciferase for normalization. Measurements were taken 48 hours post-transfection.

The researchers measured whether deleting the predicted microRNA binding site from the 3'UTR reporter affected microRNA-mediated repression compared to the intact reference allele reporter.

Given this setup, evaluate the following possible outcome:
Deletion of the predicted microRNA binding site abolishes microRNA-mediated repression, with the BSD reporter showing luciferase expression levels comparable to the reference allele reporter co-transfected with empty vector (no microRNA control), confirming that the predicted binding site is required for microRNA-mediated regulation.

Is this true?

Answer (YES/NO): YES